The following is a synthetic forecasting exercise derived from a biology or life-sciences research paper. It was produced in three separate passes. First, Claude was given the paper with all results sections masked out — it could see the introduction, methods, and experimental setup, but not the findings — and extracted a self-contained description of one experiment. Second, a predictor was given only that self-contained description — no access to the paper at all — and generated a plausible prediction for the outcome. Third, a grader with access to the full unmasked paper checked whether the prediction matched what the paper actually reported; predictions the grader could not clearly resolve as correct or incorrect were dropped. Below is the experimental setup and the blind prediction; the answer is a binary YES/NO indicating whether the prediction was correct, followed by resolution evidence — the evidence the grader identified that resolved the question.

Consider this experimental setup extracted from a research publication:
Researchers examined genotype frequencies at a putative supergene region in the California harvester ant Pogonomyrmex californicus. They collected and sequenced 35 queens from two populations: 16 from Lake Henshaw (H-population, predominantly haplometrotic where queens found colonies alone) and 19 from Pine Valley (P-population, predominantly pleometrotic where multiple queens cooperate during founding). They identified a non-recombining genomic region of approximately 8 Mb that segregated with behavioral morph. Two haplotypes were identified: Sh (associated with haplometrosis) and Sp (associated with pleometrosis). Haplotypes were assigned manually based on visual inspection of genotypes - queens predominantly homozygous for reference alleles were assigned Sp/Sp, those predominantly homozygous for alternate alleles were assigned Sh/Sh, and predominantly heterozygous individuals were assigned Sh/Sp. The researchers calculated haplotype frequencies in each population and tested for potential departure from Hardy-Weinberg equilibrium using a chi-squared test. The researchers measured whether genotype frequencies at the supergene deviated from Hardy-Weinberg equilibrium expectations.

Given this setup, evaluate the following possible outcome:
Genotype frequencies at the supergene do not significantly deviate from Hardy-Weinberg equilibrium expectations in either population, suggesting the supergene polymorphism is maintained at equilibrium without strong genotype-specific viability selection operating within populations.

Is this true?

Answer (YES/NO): YES